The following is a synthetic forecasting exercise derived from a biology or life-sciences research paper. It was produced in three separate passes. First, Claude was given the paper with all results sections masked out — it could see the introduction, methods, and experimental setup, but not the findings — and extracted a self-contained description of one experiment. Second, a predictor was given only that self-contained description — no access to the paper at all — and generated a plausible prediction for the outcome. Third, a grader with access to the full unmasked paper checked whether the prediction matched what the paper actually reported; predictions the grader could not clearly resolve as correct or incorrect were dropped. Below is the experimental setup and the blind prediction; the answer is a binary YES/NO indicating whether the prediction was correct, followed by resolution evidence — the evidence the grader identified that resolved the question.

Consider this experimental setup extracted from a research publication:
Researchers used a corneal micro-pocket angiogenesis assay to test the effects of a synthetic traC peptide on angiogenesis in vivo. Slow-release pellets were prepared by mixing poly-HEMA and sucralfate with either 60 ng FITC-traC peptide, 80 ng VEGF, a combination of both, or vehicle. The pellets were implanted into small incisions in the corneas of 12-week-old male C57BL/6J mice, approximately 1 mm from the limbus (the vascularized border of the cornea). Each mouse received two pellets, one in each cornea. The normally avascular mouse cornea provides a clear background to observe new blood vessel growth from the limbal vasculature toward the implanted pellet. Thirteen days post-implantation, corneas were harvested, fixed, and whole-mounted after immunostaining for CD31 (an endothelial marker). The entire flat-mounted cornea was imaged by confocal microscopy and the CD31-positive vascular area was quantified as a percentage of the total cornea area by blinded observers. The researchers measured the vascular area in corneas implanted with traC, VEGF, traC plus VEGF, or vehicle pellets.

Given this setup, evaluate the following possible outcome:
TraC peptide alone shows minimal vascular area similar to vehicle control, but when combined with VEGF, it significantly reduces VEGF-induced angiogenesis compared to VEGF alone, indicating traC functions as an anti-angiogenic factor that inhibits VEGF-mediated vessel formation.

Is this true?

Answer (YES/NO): NO